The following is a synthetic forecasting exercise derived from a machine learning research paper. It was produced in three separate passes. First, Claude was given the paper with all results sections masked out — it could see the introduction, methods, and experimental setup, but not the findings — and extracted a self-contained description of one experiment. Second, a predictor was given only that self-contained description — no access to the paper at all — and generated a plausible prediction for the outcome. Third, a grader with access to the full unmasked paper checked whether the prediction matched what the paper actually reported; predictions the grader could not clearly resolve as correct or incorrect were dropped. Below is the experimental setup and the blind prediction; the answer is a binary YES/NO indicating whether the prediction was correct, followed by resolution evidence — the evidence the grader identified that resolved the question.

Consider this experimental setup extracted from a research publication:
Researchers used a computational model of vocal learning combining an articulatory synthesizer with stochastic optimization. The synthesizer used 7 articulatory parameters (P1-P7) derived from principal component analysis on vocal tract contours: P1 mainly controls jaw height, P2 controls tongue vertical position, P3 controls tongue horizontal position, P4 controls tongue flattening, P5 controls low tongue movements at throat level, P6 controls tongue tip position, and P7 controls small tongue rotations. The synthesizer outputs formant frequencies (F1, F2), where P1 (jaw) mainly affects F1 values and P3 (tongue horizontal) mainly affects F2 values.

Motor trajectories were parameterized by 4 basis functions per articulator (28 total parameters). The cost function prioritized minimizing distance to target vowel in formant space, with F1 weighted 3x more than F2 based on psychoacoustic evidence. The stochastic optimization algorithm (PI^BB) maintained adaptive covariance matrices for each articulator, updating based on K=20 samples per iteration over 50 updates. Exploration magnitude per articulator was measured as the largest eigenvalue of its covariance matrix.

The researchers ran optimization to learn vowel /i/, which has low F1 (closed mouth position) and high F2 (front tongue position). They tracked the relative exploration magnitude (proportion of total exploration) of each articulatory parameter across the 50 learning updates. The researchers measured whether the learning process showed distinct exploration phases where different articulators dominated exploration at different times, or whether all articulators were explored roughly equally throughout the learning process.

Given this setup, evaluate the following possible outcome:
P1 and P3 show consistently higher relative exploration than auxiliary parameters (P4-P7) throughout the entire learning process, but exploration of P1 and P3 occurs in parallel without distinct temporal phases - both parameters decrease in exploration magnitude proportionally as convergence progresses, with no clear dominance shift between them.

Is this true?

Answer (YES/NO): NO